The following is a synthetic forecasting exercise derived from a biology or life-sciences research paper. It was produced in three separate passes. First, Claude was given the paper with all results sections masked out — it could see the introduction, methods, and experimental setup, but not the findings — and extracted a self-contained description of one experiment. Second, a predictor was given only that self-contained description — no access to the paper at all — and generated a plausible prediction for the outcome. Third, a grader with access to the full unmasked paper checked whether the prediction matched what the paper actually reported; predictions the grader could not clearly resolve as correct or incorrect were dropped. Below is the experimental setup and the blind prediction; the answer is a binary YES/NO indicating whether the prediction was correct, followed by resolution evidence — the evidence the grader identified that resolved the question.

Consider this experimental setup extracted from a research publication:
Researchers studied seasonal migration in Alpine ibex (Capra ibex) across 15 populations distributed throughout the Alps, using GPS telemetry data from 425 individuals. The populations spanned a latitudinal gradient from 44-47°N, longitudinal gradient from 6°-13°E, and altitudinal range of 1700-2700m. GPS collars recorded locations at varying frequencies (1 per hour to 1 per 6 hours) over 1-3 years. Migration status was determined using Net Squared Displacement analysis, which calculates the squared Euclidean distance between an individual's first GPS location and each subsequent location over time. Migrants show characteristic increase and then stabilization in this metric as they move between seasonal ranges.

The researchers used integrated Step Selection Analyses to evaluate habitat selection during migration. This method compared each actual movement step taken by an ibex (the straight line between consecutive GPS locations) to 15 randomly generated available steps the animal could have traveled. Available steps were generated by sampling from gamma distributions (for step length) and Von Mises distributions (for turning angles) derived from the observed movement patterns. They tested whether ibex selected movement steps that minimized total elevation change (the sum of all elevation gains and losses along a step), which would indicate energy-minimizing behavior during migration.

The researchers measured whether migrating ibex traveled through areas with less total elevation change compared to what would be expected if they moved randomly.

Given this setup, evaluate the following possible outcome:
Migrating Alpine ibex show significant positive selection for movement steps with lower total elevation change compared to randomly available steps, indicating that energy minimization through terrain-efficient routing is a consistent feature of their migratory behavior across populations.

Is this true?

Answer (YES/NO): YES